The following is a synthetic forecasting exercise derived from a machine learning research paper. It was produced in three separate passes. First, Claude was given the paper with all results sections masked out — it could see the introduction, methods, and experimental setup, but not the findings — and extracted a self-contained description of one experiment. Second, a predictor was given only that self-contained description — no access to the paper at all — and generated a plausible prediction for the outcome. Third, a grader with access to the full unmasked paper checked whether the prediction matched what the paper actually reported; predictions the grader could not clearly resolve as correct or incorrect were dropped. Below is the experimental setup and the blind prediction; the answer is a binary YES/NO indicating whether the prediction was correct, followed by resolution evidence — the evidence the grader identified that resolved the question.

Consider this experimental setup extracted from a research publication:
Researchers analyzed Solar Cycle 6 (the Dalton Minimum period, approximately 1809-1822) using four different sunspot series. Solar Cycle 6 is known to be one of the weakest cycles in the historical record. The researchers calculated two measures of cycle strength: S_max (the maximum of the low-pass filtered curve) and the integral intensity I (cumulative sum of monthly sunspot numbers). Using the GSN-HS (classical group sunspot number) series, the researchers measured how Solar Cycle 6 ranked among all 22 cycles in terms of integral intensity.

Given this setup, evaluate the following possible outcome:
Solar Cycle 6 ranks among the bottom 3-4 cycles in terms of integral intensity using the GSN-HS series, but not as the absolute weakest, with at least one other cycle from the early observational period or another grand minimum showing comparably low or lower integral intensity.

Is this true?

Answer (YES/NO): NO